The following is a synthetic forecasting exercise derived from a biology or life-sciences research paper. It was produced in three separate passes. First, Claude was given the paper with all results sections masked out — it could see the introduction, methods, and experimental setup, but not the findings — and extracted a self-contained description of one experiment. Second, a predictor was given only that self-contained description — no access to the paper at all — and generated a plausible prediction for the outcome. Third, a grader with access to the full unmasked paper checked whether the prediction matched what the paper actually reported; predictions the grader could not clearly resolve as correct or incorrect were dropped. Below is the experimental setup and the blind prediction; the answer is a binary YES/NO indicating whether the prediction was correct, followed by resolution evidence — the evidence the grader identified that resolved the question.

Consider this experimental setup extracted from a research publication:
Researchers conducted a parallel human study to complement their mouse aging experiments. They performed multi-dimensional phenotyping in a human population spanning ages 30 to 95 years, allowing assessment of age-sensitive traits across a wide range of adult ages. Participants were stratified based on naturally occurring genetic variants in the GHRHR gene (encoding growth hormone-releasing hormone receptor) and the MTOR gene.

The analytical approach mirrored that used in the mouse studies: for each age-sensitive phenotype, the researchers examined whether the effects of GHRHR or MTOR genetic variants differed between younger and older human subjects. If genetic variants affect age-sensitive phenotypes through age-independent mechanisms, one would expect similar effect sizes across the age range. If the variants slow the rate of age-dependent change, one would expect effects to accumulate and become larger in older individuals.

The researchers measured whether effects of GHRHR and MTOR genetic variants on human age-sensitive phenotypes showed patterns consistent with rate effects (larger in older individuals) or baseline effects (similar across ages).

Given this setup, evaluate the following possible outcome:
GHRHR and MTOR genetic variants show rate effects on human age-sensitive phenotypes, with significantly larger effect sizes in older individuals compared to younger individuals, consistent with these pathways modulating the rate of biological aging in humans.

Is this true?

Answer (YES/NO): NO